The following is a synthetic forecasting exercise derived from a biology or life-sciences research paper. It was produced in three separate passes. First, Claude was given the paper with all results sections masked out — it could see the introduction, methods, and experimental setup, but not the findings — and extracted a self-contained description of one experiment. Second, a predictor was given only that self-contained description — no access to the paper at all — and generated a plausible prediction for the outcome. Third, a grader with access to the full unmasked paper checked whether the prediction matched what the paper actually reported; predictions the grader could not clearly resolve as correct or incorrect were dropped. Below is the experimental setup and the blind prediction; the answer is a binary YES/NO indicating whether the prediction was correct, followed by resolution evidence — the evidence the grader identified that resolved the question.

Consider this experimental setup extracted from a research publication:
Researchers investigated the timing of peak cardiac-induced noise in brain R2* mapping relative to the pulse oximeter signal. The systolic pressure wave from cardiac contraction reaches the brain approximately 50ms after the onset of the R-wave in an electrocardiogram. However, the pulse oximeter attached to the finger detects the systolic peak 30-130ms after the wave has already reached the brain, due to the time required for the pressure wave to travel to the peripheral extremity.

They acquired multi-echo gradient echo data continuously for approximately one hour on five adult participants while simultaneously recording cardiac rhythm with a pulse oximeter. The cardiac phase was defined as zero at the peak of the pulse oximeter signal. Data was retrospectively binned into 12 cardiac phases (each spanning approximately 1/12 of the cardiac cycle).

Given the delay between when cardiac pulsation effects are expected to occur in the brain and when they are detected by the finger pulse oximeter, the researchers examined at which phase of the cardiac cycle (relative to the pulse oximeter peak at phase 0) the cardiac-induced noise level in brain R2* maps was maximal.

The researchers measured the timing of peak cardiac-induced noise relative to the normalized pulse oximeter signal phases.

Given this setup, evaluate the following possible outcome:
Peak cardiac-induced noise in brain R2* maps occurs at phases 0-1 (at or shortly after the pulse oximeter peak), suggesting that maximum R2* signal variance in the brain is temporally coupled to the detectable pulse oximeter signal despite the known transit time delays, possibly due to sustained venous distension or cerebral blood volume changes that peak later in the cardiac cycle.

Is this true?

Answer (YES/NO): NO